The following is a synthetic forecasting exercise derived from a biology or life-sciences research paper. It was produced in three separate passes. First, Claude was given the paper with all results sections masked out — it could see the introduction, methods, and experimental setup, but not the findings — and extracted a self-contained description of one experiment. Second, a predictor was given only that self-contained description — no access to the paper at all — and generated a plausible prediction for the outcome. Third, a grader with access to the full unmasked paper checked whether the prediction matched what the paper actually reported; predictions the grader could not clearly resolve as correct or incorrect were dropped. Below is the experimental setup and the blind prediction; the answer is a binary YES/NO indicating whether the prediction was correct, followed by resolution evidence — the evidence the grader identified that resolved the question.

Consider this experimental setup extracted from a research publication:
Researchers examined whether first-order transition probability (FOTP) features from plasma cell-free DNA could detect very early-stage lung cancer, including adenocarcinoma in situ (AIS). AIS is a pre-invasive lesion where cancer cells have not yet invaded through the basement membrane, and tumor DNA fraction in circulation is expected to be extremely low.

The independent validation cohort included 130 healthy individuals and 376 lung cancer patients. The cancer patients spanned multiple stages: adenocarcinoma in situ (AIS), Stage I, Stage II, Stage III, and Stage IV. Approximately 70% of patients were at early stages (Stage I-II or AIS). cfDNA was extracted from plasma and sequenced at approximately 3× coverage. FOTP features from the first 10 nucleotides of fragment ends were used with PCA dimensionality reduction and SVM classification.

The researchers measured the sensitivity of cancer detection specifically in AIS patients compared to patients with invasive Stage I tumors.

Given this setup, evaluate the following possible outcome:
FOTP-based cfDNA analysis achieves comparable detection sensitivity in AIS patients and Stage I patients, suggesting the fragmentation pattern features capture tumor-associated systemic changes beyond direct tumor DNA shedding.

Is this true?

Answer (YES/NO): YES